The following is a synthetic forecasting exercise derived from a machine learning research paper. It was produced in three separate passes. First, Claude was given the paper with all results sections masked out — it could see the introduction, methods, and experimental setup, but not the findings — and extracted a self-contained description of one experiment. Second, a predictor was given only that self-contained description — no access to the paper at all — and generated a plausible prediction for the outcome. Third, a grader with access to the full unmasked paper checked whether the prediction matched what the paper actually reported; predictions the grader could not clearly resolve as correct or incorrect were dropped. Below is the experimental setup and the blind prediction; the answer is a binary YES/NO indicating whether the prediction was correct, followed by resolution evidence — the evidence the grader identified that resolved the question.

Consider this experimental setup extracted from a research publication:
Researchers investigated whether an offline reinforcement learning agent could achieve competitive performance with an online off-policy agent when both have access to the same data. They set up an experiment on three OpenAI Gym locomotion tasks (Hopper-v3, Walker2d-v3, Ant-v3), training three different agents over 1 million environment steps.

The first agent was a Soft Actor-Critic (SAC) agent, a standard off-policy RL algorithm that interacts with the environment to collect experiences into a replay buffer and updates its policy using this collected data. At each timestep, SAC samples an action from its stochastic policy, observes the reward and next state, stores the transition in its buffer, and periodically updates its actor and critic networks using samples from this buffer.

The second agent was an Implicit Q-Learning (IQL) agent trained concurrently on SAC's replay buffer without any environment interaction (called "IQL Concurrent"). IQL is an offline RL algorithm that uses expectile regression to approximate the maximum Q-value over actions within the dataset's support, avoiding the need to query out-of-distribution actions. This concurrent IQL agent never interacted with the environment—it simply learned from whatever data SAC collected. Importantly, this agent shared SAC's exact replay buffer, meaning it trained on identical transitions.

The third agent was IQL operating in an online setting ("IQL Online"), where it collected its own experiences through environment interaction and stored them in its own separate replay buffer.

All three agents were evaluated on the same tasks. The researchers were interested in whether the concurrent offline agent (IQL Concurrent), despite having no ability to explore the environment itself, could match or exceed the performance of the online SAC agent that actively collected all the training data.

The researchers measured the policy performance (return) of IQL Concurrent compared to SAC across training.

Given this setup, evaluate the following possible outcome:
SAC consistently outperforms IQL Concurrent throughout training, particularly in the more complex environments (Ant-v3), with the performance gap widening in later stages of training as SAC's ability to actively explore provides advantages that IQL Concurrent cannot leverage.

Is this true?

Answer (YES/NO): NO